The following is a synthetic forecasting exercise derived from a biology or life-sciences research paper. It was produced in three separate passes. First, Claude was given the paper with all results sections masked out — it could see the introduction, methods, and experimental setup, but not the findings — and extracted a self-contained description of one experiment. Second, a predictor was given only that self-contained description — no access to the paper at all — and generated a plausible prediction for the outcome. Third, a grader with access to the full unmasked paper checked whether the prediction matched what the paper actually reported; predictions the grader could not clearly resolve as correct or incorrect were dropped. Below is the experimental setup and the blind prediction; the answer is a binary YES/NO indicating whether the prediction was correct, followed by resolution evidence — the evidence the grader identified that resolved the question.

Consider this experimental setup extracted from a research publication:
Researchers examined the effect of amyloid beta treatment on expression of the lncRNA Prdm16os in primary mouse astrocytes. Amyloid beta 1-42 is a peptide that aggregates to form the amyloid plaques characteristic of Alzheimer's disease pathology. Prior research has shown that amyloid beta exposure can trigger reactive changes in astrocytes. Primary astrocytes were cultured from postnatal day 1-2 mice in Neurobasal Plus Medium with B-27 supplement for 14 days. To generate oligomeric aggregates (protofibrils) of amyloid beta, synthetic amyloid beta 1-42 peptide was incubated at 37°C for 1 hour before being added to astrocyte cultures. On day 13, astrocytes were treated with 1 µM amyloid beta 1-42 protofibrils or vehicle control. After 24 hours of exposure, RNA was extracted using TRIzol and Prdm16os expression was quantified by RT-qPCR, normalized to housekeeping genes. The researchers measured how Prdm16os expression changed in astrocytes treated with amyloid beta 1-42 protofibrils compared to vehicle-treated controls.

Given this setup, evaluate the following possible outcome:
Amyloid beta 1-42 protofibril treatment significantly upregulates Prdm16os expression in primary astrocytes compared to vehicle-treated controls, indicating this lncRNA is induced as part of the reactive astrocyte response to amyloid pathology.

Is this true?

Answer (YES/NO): NO